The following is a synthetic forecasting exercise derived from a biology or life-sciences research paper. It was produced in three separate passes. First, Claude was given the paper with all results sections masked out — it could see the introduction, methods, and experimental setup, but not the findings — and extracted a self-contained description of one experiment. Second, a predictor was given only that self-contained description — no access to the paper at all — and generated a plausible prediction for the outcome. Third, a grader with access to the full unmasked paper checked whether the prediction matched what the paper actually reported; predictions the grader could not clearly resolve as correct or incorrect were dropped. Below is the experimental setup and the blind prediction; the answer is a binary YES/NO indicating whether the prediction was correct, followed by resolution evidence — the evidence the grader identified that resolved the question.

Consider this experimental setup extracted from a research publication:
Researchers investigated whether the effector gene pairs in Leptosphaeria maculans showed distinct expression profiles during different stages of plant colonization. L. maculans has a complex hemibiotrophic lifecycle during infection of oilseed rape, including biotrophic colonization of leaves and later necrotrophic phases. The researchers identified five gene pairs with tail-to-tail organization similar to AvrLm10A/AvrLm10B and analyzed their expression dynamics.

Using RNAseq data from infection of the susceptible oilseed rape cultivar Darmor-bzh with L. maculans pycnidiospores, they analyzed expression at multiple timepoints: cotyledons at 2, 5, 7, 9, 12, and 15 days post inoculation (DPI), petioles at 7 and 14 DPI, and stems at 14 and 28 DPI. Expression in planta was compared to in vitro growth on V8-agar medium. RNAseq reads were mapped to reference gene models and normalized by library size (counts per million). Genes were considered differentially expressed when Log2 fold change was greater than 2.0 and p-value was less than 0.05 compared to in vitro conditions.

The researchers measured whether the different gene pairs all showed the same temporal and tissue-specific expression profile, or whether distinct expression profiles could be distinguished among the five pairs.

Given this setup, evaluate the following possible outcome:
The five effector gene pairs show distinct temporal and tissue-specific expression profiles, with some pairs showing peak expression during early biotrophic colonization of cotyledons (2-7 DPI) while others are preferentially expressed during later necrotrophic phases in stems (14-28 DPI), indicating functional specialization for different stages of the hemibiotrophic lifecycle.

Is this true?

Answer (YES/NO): NO